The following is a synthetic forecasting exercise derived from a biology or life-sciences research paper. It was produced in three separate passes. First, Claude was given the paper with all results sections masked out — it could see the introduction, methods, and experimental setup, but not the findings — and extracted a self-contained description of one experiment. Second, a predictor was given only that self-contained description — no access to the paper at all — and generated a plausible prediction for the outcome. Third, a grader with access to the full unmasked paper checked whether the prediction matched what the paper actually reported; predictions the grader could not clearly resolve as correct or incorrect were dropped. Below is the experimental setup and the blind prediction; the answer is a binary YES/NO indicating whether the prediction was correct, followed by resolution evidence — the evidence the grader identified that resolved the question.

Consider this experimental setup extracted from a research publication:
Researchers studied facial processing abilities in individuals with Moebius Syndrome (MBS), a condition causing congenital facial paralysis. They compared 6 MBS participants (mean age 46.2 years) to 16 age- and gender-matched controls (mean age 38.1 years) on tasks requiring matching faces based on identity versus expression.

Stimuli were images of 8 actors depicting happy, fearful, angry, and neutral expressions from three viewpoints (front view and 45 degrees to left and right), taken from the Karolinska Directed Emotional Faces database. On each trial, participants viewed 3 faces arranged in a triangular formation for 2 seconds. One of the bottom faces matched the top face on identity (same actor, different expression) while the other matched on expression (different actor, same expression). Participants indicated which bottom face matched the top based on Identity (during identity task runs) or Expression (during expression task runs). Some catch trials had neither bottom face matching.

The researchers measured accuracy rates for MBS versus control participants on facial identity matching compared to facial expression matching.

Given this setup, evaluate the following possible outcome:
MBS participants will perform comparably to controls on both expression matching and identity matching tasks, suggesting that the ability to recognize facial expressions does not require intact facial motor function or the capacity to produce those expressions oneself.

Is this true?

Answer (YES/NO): NO